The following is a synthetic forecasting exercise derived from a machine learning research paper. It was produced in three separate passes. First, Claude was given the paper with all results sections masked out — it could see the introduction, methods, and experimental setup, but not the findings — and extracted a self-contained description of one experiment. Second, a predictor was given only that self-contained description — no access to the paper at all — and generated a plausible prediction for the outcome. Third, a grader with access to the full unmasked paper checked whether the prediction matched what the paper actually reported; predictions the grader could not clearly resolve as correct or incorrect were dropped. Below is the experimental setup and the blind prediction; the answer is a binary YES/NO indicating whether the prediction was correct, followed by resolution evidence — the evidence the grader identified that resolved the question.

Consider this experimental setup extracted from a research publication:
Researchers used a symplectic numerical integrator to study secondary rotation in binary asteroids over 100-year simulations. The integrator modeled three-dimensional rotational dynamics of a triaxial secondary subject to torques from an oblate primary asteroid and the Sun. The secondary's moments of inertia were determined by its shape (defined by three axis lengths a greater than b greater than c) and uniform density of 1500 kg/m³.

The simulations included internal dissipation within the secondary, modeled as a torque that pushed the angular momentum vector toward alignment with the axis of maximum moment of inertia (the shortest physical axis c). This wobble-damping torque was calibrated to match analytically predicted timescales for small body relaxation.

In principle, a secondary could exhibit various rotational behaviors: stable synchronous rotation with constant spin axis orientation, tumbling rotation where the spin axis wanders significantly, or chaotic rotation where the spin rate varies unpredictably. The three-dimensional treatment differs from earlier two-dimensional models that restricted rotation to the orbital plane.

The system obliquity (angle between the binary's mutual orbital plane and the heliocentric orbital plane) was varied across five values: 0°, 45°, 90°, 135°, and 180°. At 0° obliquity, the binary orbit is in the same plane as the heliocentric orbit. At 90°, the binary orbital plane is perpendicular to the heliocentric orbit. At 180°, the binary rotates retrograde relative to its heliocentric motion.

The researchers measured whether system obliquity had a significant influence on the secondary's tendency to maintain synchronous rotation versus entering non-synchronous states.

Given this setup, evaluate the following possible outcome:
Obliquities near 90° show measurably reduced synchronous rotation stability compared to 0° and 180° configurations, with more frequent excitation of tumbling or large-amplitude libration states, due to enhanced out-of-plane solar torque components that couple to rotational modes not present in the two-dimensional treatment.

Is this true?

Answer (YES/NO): NO